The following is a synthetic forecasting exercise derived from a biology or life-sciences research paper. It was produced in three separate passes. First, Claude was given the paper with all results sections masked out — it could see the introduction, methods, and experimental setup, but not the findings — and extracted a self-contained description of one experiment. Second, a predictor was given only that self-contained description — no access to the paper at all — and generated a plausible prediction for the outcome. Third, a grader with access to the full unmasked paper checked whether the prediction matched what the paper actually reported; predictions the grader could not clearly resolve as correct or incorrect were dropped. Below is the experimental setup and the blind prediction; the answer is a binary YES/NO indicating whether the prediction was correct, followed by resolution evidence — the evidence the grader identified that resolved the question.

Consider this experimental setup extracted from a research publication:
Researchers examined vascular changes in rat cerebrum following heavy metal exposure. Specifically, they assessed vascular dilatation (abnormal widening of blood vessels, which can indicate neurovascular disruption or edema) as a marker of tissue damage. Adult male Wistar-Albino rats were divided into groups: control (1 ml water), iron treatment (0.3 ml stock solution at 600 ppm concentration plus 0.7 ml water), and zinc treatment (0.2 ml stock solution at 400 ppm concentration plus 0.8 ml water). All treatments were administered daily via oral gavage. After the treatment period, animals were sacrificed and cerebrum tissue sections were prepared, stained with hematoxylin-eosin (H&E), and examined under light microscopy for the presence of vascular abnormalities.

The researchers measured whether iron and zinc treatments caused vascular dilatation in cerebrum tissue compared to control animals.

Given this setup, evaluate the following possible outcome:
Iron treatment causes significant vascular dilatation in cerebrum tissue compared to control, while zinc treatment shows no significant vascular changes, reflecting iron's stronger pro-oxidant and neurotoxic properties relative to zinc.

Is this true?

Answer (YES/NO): YES